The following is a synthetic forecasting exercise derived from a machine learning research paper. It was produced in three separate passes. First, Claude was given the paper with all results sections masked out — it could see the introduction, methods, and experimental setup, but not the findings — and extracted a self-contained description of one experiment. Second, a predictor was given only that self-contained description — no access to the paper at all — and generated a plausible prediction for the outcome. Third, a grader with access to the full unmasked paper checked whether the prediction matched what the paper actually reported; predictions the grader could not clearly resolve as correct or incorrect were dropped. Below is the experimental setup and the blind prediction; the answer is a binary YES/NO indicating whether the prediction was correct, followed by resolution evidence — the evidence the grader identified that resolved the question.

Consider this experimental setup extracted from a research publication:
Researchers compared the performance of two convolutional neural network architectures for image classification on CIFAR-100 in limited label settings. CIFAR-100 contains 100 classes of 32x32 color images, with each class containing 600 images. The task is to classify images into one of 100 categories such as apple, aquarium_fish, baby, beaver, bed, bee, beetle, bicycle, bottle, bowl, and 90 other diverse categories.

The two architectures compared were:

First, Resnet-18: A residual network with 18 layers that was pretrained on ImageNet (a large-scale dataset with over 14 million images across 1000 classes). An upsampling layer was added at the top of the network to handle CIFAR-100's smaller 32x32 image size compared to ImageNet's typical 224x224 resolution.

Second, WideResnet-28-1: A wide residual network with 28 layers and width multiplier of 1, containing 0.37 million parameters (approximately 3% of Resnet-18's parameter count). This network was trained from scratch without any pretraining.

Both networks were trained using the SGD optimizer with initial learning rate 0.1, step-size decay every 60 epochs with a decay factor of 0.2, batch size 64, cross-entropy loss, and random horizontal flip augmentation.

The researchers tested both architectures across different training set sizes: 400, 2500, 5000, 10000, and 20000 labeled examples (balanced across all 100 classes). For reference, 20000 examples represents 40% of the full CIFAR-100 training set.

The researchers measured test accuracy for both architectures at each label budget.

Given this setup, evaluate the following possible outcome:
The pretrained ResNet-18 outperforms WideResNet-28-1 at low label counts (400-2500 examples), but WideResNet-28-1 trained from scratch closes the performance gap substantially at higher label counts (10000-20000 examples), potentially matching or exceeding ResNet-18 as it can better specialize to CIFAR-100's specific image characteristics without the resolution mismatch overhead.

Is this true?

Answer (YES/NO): YES